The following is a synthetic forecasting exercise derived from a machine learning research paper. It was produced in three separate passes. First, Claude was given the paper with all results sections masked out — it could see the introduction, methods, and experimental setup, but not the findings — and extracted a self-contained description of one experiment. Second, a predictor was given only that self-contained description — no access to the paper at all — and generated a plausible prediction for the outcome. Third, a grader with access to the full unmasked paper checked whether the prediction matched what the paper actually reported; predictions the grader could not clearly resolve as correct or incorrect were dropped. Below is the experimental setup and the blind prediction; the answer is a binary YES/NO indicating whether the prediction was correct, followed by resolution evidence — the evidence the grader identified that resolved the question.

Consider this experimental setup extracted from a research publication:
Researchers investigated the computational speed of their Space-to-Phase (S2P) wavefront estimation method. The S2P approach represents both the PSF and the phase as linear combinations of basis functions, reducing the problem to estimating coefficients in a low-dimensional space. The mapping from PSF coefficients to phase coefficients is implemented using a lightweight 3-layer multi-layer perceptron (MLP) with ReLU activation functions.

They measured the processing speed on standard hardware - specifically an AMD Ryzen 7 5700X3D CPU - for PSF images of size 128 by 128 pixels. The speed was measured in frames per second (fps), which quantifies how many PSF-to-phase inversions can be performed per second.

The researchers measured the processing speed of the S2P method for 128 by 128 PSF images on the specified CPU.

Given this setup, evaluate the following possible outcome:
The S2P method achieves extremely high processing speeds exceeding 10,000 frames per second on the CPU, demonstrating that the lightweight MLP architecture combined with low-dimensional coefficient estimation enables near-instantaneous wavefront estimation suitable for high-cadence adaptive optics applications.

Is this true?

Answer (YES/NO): NO